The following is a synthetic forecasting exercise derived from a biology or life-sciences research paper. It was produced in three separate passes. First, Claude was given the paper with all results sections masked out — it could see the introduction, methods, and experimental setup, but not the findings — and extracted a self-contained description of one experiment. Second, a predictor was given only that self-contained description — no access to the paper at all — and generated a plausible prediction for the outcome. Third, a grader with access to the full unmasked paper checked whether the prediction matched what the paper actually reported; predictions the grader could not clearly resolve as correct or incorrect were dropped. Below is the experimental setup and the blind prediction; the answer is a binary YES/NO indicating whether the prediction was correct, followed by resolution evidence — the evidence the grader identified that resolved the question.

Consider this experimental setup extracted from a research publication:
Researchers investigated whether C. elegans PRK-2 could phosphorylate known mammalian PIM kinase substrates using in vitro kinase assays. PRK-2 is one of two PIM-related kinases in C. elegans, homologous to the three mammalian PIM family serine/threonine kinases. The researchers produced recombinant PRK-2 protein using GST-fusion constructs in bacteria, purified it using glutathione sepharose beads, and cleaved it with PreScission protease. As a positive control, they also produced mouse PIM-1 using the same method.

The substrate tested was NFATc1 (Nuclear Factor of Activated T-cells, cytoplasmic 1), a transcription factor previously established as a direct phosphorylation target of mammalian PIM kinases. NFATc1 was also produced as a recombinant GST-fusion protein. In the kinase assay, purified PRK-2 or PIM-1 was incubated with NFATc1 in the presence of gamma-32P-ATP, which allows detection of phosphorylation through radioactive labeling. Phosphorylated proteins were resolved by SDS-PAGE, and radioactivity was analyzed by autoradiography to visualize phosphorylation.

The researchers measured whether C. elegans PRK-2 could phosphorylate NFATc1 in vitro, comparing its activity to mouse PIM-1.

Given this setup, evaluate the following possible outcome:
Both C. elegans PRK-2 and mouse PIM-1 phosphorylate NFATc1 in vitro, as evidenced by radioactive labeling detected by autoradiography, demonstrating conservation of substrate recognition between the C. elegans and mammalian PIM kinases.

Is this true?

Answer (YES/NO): YES